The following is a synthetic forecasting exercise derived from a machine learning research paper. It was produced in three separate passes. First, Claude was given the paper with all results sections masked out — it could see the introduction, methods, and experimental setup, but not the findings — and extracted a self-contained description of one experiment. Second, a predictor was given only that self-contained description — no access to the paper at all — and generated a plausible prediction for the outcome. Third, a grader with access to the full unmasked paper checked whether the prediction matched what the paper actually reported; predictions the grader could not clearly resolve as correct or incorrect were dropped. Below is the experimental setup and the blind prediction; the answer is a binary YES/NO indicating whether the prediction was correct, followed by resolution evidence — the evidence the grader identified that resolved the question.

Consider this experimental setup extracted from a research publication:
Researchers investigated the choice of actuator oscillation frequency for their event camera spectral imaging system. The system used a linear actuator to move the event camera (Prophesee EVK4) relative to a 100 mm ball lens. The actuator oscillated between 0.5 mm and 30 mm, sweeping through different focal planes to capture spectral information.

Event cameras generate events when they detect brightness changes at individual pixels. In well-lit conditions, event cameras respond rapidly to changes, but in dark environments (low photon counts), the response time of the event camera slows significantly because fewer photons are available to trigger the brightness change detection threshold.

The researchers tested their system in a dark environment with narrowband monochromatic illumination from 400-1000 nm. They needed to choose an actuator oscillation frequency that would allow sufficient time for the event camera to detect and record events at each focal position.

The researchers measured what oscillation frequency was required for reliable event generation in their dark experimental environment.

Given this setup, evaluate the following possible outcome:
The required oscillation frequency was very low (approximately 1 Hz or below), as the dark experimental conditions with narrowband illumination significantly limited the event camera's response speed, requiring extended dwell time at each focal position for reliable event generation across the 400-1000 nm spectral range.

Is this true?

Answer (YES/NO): YES